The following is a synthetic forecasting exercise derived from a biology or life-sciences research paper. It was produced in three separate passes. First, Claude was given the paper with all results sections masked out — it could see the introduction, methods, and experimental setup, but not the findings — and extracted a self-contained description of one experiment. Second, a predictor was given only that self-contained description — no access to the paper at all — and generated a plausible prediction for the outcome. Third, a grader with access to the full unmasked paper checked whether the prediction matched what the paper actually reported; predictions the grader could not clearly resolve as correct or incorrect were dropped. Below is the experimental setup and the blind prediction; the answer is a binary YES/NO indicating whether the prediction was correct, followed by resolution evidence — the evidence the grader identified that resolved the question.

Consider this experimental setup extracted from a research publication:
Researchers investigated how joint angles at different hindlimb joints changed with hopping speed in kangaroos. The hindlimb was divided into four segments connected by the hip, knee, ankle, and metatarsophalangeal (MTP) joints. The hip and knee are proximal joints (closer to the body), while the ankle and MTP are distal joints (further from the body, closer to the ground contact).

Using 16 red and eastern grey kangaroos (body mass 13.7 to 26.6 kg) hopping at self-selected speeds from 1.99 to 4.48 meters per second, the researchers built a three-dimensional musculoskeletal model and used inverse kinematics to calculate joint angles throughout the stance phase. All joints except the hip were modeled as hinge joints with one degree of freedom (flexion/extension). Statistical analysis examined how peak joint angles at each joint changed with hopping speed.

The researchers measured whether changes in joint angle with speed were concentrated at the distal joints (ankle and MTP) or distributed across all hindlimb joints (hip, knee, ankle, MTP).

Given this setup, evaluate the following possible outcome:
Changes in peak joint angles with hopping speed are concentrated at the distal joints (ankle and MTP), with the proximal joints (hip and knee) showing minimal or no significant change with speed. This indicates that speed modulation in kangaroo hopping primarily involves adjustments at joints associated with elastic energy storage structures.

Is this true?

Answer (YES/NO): YES